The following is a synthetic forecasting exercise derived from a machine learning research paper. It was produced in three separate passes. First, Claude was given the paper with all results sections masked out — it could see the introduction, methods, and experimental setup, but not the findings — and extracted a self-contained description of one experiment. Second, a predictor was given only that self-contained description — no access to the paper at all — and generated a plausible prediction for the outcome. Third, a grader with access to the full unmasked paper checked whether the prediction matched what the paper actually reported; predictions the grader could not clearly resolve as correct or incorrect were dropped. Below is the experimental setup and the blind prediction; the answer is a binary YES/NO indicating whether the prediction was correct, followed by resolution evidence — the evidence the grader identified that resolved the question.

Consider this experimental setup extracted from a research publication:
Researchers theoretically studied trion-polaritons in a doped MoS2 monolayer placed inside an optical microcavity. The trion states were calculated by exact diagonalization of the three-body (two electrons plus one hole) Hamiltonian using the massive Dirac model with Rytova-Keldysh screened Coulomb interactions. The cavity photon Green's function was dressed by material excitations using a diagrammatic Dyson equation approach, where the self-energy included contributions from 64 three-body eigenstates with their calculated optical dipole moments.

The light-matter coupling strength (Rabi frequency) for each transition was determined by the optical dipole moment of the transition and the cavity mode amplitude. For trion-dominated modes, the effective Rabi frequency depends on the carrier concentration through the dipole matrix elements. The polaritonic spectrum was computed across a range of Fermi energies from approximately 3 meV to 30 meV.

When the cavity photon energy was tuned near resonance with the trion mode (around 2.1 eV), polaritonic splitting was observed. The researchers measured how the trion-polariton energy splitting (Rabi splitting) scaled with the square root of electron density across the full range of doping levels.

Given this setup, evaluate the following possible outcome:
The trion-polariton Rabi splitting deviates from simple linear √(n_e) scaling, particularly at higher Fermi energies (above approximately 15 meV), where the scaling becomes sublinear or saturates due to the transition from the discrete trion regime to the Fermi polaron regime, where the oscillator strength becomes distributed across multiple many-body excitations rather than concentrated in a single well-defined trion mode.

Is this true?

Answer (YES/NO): YES